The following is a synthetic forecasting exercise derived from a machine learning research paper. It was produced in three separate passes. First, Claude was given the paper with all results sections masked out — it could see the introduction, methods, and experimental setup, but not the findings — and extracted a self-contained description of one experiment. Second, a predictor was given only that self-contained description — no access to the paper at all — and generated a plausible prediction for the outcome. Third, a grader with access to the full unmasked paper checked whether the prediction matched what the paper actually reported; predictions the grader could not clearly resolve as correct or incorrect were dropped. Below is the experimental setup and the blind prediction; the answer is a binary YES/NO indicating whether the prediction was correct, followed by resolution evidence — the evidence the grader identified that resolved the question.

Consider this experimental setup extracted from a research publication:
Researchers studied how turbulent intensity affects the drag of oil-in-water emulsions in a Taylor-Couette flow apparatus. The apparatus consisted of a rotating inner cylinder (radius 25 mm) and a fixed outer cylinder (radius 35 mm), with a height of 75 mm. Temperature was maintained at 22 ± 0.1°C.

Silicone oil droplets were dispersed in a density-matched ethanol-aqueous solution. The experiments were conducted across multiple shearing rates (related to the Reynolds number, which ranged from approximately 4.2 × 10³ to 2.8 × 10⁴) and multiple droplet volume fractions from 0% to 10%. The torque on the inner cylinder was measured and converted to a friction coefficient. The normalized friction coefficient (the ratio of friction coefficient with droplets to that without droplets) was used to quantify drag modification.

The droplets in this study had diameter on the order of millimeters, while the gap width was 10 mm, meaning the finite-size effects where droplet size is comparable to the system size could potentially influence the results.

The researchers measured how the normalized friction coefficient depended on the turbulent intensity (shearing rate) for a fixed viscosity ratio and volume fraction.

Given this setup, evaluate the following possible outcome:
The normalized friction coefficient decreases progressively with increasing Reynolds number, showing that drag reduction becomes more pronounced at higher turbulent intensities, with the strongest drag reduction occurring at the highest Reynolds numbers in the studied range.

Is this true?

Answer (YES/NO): NO